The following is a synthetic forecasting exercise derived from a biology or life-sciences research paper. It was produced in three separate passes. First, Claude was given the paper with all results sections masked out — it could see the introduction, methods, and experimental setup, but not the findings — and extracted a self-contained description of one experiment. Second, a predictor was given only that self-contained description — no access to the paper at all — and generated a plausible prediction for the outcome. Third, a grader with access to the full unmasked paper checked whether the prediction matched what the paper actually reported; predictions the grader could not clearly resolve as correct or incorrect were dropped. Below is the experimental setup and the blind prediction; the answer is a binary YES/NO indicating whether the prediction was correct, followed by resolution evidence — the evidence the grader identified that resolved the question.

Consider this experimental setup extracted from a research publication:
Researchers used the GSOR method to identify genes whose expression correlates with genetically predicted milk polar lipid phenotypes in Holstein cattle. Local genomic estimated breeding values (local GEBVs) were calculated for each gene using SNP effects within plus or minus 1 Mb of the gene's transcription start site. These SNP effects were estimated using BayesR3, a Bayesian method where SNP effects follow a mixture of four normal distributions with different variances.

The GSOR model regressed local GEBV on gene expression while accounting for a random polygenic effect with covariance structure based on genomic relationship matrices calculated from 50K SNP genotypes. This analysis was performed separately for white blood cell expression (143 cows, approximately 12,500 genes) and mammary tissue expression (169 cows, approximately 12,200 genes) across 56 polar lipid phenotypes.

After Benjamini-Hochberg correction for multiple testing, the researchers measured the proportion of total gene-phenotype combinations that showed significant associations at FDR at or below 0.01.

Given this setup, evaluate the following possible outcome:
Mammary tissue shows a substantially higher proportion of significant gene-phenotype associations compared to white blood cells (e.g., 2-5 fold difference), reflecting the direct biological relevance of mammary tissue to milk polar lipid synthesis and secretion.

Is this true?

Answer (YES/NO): NO